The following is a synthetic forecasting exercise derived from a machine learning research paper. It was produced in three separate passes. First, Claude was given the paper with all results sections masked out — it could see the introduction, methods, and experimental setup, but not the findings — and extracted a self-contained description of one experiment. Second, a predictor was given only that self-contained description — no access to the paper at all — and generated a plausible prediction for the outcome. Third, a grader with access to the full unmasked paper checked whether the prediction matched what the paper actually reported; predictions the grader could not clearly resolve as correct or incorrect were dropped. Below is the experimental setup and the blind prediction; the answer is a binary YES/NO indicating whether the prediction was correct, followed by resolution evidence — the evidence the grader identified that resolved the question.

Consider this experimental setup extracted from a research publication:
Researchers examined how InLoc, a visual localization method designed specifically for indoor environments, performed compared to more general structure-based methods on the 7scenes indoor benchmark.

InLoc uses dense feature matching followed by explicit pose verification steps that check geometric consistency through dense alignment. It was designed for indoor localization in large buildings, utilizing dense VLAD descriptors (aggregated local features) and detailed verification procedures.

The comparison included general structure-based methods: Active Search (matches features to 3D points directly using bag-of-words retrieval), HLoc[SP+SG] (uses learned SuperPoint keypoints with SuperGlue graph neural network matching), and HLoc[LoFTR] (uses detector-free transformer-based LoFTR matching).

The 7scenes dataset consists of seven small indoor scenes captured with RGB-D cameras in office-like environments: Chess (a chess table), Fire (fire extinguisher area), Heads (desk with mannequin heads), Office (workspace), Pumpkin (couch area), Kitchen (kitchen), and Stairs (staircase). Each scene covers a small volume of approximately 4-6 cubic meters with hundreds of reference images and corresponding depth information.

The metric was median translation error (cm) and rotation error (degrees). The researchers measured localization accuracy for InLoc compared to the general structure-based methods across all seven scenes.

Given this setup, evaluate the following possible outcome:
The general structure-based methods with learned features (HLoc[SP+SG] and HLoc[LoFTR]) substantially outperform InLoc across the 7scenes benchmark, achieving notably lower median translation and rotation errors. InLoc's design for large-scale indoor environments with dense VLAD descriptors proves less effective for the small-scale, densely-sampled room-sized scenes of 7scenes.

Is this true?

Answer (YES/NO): NO